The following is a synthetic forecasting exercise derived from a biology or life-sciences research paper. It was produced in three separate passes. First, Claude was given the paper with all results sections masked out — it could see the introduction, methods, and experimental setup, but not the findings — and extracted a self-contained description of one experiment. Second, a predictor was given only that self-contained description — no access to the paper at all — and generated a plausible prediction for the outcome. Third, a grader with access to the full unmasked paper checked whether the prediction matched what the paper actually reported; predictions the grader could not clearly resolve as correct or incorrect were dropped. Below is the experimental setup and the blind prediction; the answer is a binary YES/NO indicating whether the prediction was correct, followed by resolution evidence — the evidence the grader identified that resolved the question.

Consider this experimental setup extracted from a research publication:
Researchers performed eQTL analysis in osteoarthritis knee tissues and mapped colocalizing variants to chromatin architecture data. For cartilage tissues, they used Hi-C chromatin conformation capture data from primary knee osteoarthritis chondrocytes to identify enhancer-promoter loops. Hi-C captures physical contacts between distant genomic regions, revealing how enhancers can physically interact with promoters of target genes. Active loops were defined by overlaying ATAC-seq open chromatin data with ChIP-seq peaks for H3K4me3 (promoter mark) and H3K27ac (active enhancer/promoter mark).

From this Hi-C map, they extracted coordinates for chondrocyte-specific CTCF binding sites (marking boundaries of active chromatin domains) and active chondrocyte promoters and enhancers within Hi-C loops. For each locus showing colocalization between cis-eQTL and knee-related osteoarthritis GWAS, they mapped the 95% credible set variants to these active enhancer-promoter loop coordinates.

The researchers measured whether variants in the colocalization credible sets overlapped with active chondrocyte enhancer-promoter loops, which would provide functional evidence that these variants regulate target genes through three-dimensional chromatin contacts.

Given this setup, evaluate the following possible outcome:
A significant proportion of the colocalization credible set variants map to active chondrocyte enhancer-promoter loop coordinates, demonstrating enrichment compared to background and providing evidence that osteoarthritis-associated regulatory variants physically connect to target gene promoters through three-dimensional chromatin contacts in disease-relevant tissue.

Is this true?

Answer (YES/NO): NO